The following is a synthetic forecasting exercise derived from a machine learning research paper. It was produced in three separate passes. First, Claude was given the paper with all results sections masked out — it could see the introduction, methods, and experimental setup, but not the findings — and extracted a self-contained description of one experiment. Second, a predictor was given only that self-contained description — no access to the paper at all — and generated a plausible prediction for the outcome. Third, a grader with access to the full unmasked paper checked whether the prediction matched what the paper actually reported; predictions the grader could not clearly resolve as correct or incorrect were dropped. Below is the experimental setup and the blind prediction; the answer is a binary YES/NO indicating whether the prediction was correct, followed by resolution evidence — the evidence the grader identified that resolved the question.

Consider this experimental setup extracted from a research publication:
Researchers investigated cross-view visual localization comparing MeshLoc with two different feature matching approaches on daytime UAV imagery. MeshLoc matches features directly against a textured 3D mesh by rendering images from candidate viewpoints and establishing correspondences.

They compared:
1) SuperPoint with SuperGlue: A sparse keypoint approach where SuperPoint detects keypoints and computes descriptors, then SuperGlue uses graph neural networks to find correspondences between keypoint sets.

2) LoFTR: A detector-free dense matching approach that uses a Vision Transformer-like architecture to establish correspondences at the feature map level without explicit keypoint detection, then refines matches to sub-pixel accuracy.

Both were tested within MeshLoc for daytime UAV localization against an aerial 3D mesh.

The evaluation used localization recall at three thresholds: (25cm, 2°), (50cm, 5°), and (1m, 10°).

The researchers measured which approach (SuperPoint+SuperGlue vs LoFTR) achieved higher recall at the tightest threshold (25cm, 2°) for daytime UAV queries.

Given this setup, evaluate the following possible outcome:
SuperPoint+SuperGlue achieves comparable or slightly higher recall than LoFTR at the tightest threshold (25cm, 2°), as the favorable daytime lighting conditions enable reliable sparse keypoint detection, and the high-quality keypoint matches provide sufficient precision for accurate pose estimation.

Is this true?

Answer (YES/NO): NO